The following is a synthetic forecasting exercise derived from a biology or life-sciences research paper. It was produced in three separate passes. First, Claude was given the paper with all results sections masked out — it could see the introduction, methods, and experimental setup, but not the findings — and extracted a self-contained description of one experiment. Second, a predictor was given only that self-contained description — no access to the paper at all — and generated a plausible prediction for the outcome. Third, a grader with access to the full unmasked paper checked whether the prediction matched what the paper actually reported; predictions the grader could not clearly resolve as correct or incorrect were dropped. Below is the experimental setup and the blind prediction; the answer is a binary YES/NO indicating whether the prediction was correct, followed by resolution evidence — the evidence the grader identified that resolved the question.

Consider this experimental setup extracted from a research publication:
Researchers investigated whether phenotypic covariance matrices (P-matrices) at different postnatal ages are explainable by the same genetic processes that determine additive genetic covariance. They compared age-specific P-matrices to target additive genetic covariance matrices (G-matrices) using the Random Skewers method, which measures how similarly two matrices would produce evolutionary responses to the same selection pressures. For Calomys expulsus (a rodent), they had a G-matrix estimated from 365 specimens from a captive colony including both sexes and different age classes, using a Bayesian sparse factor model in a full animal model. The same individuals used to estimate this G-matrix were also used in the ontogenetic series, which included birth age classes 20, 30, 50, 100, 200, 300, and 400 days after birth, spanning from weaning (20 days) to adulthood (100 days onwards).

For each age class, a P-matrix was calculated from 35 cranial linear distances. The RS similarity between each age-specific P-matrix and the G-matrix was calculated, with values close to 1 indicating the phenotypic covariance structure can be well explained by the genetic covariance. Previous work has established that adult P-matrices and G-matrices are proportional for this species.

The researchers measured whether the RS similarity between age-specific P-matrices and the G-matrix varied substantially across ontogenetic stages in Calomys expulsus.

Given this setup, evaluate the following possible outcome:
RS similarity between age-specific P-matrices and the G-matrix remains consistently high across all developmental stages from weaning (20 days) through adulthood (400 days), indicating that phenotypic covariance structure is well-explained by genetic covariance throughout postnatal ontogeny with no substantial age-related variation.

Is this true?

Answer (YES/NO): YES